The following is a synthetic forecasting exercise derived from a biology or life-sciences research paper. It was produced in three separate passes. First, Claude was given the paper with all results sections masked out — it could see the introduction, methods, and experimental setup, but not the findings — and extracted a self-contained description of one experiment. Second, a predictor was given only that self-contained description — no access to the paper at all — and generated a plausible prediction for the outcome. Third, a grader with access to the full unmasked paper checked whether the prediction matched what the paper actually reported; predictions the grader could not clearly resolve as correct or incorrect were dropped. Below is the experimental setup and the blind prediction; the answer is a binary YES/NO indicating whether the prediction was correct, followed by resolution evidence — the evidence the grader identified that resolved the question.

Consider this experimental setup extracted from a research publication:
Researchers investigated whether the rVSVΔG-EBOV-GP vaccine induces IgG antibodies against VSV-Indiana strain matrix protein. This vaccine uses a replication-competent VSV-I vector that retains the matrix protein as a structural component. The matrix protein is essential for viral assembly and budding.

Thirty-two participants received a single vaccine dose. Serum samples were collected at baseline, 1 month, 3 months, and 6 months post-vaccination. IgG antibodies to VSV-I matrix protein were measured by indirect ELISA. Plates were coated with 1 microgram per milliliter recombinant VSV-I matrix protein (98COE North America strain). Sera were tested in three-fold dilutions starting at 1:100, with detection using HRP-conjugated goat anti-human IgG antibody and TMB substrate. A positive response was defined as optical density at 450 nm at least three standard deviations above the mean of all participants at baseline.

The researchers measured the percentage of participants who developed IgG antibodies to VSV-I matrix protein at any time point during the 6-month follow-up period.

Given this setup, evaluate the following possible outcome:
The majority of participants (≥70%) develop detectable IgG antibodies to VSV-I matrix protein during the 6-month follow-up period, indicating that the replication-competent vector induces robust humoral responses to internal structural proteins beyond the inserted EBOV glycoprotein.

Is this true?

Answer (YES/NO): NO